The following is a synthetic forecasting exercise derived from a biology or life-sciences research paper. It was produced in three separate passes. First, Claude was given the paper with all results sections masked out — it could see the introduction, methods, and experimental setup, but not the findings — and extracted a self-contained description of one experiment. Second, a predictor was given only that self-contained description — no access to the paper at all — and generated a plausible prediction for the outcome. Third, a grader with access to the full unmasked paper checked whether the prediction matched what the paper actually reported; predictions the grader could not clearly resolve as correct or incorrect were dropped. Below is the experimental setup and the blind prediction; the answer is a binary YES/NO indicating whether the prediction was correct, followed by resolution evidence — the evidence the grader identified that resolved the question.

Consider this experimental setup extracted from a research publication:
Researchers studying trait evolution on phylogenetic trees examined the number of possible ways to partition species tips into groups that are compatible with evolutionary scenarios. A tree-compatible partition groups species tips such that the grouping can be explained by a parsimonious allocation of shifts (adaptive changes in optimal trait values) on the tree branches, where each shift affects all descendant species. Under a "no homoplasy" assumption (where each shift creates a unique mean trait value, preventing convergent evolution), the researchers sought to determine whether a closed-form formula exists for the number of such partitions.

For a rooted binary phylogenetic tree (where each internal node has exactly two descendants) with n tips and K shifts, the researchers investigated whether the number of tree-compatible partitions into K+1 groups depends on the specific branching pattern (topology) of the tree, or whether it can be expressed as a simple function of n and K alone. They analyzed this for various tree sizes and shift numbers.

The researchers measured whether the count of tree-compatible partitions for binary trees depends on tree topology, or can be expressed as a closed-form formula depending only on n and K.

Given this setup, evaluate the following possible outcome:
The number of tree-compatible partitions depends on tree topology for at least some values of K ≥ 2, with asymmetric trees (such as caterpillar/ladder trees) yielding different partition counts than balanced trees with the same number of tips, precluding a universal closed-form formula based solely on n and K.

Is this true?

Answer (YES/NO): NO